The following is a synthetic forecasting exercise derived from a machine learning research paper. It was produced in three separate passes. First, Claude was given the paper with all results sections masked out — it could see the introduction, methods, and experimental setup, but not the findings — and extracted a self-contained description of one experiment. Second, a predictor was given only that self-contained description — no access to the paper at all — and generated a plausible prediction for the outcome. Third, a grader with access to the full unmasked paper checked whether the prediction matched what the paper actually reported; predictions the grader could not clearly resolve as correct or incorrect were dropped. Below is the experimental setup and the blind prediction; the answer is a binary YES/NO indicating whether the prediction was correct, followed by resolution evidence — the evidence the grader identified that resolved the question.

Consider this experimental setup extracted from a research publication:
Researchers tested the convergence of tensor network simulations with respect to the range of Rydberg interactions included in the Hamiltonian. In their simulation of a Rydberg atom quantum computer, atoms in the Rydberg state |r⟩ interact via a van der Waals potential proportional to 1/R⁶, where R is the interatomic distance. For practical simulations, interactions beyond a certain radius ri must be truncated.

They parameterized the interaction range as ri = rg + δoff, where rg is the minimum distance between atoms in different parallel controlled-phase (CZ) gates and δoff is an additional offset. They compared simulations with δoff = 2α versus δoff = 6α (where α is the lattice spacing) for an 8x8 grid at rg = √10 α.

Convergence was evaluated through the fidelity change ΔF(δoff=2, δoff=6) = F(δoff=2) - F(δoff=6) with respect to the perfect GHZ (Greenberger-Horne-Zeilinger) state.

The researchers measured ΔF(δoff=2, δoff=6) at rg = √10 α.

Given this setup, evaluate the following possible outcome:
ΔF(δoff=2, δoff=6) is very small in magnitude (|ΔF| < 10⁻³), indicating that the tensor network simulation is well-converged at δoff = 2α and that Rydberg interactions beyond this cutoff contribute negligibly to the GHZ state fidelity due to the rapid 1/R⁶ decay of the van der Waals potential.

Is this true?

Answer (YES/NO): NO